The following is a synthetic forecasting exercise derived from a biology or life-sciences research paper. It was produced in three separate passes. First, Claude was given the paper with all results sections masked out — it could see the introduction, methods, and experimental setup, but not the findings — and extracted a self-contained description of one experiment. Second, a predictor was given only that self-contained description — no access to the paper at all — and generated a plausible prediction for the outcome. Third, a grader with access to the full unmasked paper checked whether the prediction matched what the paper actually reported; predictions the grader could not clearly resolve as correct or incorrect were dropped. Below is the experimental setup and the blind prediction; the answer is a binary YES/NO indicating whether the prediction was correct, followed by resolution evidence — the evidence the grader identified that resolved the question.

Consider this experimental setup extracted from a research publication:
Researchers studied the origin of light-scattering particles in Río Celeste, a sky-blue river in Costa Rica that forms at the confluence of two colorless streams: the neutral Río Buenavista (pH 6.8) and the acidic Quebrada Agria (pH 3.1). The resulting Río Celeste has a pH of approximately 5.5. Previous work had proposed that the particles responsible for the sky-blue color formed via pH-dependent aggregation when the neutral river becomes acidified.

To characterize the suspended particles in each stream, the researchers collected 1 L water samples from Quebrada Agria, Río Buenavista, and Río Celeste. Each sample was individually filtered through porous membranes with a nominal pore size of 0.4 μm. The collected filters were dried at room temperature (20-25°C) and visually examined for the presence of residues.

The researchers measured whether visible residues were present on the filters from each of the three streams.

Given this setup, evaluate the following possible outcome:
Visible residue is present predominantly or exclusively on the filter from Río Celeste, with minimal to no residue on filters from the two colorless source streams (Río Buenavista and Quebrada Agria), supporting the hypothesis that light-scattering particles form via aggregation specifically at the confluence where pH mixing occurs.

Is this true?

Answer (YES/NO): NO